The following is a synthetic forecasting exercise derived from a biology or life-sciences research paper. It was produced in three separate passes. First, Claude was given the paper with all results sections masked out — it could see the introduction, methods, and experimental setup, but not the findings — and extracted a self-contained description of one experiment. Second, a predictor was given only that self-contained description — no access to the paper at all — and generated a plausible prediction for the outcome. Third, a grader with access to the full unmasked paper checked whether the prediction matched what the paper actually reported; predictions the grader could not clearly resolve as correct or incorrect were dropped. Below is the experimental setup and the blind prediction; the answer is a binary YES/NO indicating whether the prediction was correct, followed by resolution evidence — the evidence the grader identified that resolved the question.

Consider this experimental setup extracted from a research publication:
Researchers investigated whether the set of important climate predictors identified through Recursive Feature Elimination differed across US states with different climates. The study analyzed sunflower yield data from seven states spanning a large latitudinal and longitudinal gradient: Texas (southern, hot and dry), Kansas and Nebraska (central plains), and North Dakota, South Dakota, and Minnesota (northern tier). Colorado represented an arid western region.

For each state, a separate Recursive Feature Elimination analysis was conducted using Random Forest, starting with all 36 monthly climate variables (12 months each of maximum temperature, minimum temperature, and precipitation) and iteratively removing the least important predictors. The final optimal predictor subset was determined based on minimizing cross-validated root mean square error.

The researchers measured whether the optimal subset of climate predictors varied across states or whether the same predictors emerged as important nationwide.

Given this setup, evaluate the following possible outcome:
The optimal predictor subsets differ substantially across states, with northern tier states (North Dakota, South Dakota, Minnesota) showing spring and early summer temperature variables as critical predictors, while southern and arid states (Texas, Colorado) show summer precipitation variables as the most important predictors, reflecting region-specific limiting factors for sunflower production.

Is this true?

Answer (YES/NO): NO